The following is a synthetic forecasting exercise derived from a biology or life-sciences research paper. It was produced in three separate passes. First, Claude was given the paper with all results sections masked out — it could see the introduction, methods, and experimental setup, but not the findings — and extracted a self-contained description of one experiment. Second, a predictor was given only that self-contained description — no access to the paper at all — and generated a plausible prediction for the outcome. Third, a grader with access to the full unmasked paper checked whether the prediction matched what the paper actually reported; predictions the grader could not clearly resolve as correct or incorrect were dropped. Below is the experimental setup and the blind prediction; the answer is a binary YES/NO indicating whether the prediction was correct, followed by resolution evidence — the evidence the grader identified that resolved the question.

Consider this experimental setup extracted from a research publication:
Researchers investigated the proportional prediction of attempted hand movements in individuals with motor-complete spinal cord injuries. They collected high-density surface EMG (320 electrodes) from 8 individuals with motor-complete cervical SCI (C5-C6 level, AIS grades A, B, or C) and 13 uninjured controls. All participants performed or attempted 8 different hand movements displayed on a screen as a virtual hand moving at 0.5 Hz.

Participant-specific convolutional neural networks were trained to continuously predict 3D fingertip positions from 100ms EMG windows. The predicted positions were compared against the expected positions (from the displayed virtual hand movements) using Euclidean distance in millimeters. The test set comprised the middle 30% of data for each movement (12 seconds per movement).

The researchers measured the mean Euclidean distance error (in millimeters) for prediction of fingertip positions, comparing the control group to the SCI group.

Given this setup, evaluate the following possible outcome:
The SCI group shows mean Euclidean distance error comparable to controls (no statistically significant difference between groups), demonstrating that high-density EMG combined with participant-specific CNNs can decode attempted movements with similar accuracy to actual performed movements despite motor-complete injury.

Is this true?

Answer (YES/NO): NO